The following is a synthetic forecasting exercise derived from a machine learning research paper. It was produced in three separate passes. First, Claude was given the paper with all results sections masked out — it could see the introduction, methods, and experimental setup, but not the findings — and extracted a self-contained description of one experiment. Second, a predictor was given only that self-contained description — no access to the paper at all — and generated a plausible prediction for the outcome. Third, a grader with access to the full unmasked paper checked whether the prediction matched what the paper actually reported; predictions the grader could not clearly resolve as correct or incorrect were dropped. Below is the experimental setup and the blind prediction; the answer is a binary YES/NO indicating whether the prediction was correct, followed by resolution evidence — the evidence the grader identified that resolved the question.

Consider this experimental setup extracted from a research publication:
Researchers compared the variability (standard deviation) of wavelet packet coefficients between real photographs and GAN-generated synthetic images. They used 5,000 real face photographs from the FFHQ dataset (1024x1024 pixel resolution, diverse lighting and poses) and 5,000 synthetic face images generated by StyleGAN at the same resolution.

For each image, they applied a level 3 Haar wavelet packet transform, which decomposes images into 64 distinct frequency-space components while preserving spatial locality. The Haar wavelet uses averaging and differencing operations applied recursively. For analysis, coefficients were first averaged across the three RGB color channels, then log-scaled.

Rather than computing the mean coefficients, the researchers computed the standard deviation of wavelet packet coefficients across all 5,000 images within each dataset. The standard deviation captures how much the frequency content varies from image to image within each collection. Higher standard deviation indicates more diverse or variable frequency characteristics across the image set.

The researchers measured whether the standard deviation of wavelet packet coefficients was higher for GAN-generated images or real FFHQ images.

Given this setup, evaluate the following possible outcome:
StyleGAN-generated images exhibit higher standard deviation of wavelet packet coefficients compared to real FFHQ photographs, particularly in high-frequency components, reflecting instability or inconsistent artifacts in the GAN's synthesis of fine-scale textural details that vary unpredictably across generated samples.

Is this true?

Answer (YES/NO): NO